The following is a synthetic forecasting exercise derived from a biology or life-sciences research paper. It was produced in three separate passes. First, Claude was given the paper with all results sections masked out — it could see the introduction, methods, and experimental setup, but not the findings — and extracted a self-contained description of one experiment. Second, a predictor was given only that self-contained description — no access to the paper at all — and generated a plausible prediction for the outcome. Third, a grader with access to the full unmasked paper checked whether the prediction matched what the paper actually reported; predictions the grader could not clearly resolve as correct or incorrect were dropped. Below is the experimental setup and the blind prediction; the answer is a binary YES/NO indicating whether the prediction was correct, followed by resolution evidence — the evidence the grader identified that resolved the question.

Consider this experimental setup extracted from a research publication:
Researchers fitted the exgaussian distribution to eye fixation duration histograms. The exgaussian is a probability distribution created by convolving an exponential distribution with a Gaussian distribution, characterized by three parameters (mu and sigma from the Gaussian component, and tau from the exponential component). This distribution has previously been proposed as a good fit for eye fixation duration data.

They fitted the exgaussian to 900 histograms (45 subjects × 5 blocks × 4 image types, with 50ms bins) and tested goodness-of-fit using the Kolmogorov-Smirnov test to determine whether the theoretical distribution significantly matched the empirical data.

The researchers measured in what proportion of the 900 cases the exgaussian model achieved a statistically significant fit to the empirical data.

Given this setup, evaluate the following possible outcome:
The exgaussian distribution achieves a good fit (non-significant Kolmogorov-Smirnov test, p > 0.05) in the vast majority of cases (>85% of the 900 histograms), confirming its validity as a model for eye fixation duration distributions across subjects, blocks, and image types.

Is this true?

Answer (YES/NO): YES